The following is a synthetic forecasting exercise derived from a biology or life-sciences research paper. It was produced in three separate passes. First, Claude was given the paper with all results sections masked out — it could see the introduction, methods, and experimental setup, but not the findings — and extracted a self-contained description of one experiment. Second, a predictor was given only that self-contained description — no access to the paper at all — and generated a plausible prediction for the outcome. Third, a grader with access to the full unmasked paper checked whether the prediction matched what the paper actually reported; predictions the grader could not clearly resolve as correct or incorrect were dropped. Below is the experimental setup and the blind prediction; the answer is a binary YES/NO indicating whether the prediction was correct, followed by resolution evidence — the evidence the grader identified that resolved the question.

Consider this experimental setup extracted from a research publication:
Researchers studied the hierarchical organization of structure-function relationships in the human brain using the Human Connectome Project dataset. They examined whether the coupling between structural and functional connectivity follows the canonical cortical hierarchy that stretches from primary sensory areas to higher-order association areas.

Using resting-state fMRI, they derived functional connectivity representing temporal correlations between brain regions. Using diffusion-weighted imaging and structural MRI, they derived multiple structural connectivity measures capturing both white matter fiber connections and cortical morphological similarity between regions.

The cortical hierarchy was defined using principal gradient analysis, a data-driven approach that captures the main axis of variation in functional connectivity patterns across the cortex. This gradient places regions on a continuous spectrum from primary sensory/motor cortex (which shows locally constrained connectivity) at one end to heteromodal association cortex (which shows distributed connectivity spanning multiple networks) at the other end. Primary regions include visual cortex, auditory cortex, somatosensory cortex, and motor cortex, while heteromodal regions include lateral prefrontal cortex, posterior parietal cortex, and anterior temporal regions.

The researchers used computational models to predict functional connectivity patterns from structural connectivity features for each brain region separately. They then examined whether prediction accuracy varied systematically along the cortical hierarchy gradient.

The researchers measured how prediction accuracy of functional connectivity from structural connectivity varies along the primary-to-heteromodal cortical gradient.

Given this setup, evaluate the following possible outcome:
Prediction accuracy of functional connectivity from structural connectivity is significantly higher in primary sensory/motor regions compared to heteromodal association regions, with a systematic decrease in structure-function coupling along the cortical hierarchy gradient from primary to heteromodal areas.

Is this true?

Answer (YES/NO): YES